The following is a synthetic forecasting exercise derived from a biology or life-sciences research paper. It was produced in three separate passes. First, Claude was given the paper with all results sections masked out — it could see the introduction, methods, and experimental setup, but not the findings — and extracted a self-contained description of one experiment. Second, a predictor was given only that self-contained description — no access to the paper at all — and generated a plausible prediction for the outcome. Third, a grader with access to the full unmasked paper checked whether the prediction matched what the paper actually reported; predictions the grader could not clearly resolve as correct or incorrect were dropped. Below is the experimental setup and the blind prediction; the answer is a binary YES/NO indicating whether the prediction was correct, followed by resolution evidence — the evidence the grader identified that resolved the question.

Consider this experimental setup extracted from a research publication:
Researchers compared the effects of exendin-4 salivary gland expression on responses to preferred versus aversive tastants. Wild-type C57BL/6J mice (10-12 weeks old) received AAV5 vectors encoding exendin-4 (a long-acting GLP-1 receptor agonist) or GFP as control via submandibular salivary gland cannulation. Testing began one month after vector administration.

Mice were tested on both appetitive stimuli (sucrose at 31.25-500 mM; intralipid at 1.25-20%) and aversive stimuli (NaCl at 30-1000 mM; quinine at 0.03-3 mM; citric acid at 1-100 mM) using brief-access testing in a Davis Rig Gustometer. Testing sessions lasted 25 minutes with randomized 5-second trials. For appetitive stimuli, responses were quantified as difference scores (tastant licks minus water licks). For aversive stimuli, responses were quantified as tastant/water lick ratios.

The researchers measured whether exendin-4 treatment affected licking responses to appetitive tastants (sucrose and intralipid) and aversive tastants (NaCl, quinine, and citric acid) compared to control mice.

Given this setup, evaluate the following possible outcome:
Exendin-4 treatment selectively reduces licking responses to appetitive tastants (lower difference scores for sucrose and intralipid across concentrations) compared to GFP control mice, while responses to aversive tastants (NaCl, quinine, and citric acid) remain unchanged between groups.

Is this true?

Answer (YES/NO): NO